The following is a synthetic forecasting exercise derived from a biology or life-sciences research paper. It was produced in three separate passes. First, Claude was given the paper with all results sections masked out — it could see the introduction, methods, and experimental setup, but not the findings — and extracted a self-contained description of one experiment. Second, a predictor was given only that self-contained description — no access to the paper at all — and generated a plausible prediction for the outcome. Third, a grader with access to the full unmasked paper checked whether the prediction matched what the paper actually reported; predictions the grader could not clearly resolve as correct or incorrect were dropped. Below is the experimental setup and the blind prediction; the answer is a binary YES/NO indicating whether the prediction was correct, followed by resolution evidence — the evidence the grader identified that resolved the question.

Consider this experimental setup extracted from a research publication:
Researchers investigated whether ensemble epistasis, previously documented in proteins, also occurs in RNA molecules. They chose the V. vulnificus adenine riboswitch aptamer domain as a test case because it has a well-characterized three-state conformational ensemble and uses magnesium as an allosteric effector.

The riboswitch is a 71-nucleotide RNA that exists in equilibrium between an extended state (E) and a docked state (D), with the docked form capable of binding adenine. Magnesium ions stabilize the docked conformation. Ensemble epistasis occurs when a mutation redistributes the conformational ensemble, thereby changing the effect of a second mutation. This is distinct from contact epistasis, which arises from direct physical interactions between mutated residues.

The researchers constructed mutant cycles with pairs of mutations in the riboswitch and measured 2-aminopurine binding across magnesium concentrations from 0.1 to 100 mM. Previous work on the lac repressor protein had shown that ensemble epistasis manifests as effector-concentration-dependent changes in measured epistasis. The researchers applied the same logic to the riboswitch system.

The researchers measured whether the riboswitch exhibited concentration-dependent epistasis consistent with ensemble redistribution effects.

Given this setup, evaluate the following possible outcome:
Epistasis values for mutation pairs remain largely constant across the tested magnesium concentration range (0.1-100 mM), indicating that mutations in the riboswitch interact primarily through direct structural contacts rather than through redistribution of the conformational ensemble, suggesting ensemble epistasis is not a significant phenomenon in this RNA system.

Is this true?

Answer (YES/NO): NO